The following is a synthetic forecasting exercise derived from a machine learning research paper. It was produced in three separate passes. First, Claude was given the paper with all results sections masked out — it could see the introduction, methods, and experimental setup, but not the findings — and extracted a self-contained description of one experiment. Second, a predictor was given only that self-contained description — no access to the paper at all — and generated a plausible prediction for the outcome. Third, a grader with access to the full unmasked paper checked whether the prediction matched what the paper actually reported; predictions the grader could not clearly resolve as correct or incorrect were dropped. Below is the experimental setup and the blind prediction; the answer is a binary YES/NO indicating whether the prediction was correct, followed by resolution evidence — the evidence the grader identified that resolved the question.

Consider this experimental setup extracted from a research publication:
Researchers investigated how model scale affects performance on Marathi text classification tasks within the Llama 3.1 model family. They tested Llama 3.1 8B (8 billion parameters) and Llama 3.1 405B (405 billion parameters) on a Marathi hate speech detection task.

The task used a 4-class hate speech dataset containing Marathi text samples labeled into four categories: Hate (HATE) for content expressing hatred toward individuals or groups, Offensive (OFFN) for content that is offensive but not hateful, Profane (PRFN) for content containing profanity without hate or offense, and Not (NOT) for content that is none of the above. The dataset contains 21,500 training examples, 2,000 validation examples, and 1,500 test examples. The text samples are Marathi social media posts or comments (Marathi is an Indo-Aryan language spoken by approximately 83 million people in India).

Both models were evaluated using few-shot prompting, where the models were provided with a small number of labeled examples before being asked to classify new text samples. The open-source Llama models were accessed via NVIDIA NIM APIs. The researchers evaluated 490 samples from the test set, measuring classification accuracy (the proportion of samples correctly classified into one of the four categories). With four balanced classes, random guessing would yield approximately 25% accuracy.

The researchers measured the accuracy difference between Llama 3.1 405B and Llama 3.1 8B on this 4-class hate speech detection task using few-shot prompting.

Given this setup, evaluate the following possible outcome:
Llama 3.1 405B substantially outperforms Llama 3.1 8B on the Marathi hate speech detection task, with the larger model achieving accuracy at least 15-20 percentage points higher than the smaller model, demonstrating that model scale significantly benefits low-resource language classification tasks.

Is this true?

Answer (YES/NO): NO